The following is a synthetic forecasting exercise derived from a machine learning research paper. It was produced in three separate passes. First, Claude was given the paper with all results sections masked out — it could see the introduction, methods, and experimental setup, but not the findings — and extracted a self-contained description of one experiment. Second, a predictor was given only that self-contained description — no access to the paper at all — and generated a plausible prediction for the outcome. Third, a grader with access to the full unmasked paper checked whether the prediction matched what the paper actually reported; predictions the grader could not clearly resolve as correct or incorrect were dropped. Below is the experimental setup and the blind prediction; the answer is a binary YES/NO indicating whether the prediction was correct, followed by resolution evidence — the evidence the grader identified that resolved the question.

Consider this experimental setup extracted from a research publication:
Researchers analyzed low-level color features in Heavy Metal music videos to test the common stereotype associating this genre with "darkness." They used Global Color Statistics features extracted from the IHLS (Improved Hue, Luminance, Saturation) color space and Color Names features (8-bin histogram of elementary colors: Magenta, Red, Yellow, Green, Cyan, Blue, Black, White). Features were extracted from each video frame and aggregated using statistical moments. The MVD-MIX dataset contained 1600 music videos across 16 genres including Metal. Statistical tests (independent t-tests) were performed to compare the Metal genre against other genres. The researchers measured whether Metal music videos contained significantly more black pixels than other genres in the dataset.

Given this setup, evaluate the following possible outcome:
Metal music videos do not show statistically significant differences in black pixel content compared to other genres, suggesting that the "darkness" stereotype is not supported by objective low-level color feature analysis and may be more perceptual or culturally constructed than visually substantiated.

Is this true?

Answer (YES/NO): NO